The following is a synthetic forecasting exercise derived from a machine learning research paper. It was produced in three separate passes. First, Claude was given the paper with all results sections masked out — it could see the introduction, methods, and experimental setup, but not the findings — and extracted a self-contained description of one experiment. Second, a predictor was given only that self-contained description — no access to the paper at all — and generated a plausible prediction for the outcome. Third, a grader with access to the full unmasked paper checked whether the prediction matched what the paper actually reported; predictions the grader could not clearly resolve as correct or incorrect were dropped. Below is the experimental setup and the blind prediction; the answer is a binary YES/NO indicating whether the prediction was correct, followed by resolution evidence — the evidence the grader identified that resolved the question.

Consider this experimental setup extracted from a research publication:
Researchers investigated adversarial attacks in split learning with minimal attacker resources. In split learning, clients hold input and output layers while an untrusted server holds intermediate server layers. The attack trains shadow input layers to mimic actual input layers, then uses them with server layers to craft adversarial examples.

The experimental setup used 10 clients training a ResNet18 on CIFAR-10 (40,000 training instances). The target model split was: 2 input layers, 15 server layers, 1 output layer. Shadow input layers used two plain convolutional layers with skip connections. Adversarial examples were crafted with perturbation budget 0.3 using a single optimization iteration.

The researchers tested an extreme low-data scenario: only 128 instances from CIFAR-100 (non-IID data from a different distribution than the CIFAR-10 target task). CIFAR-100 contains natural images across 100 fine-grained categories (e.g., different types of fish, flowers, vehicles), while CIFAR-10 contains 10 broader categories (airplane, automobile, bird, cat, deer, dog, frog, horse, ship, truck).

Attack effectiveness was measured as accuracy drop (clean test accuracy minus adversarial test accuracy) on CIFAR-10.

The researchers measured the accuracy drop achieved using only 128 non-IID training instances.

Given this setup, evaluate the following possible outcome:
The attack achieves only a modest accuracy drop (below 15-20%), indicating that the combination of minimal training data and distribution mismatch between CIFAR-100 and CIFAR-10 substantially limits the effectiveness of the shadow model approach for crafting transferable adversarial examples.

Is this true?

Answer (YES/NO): NO